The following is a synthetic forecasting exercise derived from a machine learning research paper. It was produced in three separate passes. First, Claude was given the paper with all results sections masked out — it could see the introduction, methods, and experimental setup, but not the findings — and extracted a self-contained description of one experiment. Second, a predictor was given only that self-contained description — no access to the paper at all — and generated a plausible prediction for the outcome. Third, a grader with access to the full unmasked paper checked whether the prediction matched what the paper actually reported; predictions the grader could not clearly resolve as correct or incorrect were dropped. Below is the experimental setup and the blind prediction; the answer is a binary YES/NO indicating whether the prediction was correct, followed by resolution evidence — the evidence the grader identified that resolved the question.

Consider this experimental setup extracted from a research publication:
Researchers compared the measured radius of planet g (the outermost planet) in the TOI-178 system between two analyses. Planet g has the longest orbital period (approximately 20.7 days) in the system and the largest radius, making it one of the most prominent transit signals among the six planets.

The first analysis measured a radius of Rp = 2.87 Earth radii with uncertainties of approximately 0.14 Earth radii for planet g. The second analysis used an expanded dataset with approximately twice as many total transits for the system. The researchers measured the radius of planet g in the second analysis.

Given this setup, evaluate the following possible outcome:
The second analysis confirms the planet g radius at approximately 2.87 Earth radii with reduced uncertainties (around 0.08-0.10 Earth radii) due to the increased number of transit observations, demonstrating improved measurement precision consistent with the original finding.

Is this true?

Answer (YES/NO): NO